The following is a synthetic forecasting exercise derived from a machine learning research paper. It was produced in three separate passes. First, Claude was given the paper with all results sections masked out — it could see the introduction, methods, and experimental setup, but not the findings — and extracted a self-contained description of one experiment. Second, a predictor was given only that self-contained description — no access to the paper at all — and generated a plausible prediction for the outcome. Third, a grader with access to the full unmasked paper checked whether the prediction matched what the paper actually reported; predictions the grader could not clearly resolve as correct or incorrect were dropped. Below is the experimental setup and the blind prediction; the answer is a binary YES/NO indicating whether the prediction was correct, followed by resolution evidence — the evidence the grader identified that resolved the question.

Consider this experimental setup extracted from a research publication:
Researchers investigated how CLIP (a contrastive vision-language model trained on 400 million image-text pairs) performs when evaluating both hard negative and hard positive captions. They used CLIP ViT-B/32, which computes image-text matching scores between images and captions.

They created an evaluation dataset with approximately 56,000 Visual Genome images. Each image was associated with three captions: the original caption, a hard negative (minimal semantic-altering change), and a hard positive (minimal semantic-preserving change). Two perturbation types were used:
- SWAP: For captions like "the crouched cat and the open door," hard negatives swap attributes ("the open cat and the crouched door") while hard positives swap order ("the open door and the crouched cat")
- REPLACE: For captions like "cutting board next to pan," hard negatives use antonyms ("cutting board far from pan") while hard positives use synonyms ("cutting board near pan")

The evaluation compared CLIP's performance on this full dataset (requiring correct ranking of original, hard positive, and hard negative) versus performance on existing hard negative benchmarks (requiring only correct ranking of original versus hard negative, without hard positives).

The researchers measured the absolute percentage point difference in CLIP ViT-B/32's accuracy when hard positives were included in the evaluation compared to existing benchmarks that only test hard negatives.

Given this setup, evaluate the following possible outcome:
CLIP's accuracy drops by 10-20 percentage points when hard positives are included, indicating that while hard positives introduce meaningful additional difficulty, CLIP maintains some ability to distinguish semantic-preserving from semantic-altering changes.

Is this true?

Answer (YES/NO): YES